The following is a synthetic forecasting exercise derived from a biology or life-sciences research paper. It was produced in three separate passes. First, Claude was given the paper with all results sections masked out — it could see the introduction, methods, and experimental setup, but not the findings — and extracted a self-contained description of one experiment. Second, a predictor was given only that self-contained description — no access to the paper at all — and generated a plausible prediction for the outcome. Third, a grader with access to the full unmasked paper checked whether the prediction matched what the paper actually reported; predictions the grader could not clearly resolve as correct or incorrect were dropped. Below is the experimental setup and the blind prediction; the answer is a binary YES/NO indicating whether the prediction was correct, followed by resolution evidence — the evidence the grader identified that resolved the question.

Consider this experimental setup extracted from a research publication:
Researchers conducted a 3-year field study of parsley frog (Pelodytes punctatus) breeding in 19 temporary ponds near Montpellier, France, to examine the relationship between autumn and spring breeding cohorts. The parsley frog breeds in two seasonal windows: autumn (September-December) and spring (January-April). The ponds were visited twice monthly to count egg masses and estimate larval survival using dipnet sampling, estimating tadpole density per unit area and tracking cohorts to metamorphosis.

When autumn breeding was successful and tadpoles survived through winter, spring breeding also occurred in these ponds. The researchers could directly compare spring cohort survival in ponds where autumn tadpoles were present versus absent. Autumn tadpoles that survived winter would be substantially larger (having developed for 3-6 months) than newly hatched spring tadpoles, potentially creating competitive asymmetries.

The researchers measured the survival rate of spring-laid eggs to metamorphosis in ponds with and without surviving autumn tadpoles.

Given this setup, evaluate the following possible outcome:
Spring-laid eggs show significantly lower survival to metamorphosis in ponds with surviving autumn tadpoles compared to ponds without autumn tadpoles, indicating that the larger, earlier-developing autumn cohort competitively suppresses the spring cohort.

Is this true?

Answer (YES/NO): YES